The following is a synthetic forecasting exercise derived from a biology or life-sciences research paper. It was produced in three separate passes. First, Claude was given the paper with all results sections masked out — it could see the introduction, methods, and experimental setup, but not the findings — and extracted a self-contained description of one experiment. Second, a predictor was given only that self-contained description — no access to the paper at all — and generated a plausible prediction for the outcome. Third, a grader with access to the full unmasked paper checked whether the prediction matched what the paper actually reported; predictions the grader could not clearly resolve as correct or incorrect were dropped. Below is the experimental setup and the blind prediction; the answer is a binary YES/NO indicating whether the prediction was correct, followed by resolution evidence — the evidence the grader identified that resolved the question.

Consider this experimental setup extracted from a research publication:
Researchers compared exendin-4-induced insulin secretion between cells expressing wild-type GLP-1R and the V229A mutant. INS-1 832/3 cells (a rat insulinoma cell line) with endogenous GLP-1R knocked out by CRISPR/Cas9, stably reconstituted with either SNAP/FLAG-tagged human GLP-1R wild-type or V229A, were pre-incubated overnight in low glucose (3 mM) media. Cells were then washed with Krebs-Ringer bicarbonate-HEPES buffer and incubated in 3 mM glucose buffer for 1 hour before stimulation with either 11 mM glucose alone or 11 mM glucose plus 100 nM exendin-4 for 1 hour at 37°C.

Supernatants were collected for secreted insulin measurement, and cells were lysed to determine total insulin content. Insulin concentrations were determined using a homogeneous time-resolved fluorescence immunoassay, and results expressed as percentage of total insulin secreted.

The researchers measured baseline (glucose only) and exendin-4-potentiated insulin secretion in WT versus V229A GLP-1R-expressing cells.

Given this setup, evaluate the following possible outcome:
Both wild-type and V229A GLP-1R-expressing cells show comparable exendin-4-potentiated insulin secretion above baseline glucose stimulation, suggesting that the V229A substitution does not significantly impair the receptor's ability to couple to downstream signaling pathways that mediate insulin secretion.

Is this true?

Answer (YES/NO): NO